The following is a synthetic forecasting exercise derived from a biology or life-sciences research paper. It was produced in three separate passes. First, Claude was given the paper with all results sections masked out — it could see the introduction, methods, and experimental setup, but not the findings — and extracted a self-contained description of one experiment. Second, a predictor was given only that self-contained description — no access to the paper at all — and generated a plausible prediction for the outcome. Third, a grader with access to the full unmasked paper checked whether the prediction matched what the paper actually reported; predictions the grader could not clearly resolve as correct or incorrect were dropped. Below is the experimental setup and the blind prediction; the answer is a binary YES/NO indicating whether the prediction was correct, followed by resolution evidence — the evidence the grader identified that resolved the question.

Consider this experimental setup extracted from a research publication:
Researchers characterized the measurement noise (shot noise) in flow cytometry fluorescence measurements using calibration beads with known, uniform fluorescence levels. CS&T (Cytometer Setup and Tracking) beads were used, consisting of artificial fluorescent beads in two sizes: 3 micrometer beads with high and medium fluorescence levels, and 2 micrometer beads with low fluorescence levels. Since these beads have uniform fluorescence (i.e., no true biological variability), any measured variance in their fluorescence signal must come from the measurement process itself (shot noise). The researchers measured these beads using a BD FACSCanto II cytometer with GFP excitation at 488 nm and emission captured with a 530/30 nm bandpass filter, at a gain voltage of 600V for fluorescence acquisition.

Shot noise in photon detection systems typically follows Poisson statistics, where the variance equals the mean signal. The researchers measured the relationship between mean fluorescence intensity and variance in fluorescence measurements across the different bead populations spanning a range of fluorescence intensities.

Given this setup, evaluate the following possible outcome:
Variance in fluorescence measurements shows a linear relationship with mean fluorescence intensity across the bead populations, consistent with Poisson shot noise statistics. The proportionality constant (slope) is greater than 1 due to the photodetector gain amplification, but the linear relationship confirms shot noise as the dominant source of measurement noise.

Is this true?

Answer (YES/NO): YES